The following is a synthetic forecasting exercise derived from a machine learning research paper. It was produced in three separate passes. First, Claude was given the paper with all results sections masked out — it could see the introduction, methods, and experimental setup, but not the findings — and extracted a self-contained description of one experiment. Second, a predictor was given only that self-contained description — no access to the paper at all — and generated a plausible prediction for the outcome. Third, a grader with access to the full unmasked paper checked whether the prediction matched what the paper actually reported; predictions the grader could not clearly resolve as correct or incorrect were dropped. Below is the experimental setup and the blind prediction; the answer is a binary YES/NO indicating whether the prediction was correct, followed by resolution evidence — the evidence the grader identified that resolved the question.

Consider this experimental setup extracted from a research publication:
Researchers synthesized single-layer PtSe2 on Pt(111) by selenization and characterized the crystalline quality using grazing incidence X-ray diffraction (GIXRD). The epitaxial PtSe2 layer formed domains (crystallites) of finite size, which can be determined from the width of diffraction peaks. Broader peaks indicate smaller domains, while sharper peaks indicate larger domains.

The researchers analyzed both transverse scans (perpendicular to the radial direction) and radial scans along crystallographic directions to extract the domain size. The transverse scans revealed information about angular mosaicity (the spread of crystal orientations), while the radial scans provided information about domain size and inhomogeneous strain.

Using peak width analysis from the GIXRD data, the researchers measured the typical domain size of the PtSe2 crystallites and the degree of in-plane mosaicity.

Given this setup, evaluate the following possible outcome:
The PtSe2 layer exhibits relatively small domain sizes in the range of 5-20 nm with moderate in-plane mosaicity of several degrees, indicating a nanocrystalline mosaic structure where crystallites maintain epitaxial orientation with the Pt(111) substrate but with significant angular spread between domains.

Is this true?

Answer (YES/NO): NO